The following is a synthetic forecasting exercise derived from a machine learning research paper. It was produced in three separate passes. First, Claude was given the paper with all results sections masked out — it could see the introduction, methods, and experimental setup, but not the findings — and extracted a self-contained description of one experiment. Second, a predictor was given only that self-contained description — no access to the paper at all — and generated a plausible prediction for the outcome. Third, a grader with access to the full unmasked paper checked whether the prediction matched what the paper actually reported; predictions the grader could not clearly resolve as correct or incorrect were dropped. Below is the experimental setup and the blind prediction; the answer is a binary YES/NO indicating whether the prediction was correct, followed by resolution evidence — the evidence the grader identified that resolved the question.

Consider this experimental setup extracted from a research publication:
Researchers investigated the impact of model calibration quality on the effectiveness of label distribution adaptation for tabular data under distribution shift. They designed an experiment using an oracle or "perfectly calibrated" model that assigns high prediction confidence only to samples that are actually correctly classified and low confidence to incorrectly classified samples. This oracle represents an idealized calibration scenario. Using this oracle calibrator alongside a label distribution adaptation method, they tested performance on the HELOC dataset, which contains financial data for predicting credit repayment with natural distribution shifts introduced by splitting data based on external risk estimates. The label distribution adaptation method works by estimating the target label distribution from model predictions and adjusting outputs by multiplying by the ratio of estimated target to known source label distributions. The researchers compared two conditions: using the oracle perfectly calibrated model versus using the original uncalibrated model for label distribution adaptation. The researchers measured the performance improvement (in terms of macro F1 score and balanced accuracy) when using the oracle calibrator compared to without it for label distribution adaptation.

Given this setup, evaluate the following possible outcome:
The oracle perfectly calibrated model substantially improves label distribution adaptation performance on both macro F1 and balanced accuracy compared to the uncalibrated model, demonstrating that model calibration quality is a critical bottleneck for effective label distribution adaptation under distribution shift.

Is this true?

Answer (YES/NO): YES